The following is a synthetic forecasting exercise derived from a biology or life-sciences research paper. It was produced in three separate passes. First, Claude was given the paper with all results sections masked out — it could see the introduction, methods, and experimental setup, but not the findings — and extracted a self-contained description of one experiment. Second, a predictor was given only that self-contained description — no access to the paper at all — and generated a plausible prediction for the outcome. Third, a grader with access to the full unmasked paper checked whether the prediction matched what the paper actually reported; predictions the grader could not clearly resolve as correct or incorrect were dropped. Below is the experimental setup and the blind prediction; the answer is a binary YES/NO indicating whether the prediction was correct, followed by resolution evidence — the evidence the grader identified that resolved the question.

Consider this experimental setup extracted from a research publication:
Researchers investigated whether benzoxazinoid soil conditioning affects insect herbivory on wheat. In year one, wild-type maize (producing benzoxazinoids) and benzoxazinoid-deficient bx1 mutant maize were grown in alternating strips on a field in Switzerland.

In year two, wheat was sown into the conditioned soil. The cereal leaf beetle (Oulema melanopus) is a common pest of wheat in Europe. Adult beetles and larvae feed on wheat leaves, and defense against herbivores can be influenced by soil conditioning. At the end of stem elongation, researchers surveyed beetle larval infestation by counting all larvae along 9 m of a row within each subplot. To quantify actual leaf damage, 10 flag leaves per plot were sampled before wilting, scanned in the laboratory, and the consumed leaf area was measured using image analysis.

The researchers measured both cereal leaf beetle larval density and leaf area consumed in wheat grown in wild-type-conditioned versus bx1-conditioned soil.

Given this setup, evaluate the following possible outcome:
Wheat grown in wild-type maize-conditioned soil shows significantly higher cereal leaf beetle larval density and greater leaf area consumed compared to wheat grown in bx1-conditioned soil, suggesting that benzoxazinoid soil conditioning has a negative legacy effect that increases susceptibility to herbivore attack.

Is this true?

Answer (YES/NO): NO